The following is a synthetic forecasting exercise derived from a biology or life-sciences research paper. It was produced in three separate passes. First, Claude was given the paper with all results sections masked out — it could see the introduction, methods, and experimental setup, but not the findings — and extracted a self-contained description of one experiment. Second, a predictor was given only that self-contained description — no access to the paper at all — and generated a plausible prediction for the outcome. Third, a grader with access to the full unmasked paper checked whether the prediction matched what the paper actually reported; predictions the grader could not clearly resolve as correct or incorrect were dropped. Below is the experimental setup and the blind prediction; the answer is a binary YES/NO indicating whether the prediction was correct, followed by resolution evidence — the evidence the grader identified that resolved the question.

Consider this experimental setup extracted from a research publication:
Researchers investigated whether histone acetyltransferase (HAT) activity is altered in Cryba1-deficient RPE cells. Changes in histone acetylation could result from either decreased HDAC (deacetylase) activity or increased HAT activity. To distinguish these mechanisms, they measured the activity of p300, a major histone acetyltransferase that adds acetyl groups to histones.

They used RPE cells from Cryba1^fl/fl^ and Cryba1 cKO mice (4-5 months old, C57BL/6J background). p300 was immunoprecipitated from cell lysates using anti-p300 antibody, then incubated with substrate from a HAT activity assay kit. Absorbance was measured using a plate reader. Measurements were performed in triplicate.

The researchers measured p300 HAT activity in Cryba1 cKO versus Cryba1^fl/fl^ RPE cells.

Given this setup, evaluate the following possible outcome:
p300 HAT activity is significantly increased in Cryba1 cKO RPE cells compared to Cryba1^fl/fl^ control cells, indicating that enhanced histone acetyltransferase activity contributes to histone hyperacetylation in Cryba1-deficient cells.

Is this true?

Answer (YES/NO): NO